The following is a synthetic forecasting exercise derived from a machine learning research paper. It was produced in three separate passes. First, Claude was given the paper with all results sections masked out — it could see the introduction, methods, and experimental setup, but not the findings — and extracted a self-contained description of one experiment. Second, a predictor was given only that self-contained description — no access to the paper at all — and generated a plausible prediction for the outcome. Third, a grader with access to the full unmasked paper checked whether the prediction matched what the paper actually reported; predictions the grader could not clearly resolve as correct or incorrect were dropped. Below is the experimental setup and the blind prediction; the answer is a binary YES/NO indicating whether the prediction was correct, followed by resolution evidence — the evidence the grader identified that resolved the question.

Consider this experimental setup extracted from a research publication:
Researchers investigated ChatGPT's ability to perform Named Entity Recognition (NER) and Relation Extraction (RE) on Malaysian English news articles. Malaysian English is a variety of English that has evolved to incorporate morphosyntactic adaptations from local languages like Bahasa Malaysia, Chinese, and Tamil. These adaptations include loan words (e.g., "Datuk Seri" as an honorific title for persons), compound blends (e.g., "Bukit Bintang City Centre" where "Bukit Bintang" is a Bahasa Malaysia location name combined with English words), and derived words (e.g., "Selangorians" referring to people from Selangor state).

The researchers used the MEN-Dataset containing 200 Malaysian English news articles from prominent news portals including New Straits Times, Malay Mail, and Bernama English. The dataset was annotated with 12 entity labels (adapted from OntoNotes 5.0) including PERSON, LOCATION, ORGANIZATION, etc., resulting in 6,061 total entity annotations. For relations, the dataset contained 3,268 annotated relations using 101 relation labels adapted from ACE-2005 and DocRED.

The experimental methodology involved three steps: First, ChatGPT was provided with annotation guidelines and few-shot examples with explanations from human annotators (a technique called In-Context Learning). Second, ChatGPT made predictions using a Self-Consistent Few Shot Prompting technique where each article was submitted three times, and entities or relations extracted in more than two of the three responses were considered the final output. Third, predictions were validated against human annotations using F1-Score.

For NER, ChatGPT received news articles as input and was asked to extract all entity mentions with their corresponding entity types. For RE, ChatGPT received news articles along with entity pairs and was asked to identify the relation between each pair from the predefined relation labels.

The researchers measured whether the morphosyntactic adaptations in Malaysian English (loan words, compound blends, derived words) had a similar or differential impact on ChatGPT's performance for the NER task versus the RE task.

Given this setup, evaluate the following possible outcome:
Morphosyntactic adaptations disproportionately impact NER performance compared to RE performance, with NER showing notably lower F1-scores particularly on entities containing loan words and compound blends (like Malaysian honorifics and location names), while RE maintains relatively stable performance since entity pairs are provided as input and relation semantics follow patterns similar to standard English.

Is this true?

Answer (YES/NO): YES